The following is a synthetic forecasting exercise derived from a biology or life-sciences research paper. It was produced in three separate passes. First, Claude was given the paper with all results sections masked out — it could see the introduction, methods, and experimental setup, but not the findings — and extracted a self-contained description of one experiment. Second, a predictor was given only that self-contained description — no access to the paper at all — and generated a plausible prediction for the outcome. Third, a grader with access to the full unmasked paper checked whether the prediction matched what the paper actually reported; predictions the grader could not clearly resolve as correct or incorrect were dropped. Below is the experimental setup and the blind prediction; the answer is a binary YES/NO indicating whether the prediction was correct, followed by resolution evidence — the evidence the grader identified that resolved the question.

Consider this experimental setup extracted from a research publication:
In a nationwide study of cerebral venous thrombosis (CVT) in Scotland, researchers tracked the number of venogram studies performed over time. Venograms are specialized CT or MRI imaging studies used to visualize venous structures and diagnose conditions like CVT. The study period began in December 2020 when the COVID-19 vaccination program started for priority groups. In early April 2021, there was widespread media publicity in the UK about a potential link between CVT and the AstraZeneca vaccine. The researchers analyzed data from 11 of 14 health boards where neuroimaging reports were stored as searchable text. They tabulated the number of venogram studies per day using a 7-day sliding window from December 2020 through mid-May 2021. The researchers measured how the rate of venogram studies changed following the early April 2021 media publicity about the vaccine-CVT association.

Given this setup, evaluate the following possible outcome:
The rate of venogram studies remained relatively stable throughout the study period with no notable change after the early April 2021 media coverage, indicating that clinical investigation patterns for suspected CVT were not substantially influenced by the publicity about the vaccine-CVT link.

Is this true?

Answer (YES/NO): NO